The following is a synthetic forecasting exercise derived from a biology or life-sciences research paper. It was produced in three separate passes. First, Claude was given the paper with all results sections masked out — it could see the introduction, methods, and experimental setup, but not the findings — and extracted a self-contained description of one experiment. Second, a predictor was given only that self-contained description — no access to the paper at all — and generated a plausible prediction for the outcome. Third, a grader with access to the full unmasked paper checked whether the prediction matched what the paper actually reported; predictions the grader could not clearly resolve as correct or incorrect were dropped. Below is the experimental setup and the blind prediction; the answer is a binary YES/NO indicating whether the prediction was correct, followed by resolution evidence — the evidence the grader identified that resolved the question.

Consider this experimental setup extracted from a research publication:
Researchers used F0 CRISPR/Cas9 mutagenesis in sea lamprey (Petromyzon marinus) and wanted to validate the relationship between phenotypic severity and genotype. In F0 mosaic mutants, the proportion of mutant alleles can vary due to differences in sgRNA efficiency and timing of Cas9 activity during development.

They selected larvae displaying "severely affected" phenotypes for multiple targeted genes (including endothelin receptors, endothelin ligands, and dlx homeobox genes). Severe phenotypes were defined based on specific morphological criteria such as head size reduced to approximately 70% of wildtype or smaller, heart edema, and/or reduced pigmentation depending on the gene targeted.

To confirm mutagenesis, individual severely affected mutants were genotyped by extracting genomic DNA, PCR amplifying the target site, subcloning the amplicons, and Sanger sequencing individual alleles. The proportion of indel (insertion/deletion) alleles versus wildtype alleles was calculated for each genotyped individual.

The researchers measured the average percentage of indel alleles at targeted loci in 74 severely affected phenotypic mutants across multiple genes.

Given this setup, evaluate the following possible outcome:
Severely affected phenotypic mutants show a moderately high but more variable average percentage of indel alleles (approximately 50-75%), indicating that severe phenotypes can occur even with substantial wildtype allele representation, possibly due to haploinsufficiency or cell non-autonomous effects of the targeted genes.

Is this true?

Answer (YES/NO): NO